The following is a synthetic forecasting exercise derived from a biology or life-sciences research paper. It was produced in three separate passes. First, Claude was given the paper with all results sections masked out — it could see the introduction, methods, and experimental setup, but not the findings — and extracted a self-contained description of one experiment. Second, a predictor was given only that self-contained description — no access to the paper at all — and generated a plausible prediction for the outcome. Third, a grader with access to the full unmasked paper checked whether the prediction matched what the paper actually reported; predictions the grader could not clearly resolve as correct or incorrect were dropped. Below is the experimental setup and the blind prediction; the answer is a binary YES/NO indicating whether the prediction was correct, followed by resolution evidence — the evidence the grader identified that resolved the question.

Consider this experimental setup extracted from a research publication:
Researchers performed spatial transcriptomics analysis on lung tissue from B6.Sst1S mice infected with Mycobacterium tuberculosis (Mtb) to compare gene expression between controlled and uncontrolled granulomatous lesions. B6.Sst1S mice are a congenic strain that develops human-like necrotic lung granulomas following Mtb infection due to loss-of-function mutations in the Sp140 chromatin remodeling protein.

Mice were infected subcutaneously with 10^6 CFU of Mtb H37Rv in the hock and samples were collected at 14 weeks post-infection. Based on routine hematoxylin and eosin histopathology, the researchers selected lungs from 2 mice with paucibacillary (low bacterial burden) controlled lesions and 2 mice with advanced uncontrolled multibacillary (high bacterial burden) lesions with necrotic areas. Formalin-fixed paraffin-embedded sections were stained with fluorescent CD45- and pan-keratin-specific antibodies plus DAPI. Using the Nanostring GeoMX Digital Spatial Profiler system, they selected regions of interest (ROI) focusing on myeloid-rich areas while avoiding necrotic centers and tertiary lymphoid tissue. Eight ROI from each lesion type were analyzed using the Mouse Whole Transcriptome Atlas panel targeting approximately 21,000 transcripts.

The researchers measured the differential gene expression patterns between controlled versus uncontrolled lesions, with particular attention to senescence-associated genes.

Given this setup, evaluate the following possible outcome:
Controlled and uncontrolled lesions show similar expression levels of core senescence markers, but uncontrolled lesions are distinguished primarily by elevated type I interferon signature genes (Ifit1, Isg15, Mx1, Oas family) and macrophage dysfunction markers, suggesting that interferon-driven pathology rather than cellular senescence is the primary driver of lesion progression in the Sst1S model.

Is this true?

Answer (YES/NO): NO